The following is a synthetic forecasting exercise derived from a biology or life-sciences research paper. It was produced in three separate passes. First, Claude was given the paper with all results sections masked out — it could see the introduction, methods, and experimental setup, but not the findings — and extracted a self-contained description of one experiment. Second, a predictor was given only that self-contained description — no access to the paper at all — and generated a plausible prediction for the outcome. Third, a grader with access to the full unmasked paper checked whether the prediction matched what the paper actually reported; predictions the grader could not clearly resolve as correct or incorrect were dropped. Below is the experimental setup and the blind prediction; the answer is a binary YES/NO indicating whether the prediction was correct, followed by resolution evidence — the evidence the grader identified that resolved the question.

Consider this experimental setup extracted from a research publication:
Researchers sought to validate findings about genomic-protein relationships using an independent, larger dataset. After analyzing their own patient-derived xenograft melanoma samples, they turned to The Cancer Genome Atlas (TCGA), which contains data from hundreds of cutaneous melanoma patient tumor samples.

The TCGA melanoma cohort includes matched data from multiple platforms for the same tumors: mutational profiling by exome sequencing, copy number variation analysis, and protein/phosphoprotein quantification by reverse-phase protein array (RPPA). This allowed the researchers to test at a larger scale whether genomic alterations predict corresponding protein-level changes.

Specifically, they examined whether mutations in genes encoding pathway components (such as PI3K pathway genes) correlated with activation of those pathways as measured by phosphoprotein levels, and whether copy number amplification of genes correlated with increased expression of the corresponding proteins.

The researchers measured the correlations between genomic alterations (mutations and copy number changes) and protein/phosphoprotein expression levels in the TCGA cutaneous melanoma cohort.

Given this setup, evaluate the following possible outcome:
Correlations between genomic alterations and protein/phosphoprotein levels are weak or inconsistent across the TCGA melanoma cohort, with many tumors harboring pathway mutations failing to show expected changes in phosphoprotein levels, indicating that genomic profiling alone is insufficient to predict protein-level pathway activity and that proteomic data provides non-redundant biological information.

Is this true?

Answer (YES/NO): YES